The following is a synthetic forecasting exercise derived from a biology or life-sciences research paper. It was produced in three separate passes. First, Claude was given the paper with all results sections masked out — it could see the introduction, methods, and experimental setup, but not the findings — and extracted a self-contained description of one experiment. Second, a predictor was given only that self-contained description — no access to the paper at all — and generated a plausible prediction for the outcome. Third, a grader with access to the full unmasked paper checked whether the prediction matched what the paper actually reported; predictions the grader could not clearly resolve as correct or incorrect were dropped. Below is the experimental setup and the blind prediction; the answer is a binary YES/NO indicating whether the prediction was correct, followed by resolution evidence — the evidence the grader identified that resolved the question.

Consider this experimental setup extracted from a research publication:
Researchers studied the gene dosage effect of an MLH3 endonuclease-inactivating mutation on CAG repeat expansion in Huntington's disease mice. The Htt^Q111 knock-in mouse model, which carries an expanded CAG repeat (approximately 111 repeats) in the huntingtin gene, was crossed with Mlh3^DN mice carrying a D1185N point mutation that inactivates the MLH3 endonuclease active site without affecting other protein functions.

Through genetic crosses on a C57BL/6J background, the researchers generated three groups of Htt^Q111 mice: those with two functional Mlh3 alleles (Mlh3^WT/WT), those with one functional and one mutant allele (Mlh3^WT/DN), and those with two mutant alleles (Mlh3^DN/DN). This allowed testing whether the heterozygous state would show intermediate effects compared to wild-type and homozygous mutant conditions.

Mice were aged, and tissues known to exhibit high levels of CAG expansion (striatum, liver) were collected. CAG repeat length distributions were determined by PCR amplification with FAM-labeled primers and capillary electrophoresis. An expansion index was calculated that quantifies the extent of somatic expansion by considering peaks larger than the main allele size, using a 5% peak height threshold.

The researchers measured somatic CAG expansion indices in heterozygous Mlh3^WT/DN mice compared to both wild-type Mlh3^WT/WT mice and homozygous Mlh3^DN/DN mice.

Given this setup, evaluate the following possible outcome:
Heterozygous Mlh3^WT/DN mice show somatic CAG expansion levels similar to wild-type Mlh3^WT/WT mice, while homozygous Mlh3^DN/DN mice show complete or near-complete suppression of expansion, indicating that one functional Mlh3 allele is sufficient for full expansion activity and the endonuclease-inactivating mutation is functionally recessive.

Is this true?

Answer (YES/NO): NO